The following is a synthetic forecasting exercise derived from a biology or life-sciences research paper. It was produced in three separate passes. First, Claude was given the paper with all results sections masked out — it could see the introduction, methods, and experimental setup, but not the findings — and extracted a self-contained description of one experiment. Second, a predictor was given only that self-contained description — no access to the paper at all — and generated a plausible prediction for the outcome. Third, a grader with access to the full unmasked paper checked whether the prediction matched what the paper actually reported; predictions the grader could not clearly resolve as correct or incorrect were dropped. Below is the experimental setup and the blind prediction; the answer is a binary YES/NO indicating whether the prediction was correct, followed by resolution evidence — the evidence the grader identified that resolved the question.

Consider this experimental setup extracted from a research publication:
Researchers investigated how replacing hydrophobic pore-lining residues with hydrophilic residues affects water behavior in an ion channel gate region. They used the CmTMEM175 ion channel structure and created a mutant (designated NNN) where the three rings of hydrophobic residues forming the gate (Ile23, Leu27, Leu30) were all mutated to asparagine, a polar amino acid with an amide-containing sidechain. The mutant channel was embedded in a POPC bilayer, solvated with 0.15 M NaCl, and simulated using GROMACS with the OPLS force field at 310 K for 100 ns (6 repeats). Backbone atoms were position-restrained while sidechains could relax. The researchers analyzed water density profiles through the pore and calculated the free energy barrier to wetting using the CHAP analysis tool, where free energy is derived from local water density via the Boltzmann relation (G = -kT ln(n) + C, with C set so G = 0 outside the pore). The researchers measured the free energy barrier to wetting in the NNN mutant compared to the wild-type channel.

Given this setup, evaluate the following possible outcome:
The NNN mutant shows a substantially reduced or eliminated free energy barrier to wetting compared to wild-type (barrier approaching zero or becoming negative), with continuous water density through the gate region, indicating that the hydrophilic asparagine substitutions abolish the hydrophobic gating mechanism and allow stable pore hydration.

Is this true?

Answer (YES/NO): YES